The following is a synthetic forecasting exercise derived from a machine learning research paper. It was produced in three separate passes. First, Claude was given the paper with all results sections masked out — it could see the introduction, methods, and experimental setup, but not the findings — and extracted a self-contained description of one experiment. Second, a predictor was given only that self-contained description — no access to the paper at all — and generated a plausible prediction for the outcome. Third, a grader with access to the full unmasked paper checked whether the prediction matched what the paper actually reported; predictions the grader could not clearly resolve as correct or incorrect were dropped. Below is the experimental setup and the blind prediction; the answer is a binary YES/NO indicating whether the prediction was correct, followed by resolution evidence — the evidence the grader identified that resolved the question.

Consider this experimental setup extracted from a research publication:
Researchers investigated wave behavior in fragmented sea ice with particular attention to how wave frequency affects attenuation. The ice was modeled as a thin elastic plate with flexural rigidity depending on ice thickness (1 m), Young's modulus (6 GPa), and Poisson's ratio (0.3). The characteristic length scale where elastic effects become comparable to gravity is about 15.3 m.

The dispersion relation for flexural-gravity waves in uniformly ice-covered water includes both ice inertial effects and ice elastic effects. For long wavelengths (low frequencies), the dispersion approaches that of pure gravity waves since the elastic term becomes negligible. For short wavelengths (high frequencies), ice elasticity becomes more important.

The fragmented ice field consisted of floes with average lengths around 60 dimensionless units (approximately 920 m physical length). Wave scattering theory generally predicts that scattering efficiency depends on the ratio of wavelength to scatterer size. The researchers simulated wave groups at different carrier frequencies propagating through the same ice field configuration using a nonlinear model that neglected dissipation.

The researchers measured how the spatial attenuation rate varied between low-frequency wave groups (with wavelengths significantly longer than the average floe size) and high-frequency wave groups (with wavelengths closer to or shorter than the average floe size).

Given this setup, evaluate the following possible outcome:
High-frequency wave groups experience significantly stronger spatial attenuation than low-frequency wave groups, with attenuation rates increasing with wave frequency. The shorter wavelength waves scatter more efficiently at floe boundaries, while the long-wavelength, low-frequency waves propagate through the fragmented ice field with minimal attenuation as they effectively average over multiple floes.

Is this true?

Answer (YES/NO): NO